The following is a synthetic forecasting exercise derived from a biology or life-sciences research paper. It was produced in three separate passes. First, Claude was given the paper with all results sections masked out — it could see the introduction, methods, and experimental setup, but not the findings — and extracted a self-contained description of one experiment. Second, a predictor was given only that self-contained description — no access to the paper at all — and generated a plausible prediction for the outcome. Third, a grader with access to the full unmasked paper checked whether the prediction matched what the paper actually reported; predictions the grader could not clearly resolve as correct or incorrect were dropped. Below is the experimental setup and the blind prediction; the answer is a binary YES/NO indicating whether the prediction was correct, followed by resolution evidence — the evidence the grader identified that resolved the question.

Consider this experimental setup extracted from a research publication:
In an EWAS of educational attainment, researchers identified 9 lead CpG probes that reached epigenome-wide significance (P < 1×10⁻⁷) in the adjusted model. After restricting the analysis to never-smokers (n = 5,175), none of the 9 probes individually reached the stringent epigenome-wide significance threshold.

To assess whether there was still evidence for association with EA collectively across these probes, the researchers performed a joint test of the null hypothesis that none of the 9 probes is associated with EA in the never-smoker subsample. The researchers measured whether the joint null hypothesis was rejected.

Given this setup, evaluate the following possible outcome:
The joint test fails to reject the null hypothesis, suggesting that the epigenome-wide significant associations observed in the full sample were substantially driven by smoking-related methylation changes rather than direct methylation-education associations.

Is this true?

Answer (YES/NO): NO